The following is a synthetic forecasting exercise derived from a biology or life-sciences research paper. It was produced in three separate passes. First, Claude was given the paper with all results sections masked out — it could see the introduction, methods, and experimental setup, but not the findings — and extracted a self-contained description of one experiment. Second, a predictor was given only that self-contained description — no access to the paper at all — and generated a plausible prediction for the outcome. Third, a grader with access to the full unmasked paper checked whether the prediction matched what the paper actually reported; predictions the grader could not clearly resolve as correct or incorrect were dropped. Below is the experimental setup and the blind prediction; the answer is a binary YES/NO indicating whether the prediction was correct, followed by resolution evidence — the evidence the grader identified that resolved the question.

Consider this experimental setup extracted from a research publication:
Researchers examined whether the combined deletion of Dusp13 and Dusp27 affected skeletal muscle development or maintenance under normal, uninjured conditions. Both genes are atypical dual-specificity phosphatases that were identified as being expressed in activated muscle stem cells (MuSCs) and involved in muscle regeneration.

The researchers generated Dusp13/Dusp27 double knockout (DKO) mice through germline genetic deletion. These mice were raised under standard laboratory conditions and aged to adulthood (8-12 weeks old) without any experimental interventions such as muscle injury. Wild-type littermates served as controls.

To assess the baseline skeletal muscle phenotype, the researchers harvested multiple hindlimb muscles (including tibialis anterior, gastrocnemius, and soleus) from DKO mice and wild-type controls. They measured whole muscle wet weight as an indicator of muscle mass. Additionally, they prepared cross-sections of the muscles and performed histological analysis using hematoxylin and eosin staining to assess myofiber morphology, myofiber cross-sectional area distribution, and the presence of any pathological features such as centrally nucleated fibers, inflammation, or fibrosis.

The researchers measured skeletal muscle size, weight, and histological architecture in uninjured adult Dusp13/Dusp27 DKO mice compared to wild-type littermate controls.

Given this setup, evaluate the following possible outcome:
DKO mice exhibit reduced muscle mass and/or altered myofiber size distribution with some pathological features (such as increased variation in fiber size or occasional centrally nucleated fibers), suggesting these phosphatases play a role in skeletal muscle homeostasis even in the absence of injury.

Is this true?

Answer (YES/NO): NO